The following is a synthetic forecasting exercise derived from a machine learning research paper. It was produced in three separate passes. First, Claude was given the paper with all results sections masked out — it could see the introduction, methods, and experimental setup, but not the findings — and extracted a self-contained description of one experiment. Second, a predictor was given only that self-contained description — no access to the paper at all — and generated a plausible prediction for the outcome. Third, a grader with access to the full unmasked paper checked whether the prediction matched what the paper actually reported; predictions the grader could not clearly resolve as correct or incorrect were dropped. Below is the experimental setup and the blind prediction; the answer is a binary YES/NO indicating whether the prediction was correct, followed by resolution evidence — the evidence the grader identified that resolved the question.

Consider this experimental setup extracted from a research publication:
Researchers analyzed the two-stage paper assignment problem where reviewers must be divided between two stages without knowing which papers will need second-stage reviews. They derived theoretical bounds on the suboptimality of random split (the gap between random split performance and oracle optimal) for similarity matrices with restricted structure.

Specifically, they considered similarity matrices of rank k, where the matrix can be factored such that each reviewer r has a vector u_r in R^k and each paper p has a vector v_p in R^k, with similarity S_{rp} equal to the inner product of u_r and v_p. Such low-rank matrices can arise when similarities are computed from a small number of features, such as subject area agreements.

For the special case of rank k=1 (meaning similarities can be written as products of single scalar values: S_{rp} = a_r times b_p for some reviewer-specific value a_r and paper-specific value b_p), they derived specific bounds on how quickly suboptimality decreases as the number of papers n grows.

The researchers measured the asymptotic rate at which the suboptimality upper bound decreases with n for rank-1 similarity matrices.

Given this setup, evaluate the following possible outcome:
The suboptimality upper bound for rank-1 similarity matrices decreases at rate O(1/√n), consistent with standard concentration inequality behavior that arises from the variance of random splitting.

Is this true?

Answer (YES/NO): YES